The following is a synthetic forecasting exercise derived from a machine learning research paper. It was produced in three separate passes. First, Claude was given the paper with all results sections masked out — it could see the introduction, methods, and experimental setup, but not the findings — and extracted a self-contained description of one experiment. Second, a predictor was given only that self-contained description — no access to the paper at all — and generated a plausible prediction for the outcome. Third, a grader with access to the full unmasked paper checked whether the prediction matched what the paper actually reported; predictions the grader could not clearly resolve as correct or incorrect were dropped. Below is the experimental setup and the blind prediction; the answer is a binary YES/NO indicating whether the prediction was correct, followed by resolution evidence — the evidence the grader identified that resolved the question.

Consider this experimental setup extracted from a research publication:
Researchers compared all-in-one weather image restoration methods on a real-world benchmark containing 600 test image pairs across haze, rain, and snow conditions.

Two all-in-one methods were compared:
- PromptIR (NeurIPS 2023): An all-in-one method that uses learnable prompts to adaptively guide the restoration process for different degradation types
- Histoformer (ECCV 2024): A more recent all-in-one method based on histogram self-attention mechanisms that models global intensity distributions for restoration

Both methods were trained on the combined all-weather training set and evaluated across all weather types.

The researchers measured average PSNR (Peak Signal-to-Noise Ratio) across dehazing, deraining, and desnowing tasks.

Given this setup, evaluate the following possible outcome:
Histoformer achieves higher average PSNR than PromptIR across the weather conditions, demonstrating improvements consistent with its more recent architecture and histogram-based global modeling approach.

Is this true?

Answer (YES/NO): NO